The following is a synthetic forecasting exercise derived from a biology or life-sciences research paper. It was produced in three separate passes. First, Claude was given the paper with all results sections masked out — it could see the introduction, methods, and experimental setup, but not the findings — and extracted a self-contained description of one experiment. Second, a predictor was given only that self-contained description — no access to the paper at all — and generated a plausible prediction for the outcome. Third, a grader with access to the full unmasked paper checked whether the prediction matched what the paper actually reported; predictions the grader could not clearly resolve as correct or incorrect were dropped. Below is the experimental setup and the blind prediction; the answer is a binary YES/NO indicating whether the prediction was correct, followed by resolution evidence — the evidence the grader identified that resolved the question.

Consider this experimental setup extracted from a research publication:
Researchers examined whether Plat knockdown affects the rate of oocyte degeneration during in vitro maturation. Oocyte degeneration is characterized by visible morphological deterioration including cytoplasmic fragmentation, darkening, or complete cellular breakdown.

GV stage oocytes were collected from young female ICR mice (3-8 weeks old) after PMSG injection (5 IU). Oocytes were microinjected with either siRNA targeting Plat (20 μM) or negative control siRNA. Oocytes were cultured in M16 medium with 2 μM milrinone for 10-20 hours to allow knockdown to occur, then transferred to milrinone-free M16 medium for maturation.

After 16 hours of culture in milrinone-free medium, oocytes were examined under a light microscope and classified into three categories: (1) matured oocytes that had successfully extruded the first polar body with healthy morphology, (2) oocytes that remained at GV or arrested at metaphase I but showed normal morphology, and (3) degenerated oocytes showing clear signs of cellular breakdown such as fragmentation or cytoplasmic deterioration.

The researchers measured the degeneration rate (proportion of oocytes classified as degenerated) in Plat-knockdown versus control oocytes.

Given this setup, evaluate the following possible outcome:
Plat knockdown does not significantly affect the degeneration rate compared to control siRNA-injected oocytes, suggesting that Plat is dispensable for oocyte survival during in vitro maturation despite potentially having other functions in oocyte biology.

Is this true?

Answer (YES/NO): NO